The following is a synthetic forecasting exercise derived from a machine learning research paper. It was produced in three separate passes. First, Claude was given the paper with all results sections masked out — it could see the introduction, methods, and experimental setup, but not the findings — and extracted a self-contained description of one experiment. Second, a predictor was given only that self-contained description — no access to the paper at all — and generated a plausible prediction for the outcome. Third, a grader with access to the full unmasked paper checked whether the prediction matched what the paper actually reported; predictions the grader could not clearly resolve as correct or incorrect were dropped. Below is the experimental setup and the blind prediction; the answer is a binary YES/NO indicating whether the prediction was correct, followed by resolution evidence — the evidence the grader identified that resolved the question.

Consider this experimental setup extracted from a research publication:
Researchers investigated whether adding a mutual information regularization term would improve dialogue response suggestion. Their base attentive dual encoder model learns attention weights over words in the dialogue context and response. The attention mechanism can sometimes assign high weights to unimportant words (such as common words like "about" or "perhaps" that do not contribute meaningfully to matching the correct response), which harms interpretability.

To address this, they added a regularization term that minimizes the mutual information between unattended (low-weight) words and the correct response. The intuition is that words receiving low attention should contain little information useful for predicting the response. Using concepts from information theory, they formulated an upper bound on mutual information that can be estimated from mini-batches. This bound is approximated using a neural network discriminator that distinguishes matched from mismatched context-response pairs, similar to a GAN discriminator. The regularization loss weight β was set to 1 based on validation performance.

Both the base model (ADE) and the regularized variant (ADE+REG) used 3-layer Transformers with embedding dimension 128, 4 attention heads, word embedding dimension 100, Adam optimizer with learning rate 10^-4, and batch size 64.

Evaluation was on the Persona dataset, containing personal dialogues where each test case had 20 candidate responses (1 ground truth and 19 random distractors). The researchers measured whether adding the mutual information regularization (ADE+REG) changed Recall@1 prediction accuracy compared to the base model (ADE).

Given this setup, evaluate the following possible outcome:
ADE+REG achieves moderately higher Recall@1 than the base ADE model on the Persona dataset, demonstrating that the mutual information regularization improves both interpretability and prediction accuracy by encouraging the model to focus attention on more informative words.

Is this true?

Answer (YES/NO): YES